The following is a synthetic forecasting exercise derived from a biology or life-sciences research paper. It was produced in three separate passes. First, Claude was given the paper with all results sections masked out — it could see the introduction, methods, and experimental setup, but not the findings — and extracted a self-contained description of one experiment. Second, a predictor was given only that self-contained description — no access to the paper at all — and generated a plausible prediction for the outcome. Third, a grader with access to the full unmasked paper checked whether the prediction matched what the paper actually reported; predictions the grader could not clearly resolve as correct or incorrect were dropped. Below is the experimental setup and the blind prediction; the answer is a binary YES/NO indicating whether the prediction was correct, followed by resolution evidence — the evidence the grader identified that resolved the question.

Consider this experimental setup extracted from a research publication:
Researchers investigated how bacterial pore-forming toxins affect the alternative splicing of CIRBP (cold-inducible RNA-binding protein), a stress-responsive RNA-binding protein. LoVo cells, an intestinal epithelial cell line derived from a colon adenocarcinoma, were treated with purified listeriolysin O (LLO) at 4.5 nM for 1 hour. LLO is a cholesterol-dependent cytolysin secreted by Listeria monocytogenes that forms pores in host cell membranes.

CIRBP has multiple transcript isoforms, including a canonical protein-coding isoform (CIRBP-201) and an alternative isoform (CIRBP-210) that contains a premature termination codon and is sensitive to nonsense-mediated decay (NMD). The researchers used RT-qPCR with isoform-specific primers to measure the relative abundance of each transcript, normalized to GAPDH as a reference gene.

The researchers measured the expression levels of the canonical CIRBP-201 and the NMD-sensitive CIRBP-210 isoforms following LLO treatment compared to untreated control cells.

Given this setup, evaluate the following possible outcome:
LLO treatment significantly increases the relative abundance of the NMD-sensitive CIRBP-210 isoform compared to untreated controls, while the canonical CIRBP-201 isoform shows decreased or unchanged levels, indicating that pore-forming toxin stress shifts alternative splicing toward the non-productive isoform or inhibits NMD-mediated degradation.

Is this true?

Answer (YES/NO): YES